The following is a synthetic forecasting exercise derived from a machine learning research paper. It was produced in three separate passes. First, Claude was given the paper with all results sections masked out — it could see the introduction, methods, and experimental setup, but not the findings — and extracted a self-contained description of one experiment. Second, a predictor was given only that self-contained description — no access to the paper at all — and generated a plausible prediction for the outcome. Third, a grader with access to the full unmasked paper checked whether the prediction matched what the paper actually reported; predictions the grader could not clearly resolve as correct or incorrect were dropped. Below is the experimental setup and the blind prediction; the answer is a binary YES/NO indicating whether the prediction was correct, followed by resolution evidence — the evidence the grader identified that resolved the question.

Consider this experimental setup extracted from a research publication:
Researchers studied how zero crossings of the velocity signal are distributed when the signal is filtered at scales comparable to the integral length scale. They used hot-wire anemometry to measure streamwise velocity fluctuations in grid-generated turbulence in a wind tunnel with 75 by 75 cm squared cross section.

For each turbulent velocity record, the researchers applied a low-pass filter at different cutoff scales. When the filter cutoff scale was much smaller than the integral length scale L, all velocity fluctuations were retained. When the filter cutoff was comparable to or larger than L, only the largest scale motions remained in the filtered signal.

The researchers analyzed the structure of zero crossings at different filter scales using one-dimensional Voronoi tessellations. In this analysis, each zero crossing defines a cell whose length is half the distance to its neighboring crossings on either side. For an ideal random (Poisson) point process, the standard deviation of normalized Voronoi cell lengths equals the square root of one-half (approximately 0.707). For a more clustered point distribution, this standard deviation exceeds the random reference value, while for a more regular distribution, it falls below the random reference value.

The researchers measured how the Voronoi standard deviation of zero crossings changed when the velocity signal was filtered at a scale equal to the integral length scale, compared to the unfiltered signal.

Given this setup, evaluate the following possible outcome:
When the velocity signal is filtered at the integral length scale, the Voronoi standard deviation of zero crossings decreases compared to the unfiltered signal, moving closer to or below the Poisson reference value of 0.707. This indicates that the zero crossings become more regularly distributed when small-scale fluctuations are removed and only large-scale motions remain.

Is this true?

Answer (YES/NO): NO